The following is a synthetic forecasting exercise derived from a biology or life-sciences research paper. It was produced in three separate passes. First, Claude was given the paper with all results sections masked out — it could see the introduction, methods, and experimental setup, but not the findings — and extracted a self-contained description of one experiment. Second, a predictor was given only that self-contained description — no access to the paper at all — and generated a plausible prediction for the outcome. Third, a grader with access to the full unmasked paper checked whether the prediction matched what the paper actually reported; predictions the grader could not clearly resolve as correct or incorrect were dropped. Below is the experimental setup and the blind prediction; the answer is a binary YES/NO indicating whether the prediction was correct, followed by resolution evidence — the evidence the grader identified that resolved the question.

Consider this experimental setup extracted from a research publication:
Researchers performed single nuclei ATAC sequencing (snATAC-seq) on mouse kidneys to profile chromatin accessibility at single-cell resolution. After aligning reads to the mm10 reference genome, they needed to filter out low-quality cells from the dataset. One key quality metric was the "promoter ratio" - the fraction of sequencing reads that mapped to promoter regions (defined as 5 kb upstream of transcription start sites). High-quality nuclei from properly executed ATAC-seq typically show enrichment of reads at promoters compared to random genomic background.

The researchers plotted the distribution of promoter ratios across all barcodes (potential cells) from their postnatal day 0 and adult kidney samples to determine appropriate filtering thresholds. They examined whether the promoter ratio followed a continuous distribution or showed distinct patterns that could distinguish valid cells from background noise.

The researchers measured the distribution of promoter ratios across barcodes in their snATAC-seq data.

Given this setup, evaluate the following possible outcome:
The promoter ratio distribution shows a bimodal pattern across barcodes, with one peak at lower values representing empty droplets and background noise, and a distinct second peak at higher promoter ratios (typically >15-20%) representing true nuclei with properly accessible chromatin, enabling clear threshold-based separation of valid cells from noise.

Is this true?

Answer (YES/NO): YES